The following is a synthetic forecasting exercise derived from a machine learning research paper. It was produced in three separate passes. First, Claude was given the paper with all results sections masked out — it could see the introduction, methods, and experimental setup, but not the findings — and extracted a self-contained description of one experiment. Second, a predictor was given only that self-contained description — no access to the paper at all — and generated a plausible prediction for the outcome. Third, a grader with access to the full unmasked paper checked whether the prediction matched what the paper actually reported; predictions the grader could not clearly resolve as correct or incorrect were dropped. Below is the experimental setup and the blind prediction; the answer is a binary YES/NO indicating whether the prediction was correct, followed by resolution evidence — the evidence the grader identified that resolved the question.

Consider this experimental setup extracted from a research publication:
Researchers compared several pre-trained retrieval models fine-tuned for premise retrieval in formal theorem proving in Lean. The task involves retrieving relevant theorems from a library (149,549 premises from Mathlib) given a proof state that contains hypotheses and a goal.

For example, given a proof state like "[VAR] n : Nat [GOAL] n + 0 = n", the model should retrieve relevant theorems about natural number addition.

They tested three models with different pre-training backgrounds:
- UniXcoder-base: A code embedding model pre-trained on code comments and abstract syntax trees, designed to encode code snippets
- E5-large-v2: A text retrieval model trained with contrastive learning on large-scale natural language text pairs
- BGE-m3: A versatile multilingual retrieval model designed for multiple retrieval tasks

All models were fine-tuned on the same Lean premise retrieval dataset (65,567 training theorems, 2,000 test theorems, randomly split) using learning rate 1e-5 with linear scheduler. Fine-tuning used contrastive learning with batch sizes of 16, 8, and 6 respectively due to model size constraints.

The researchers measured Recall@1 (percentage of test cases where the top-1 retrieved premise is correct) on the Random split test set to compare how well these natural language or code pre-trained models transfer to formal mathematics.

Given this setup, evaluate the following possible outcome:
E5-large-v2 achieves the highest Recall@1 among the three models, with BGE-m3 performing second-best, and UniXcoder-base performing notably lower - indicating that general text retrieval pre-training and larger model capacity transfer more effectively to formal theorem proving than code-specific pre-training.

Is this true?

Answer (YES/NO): NO